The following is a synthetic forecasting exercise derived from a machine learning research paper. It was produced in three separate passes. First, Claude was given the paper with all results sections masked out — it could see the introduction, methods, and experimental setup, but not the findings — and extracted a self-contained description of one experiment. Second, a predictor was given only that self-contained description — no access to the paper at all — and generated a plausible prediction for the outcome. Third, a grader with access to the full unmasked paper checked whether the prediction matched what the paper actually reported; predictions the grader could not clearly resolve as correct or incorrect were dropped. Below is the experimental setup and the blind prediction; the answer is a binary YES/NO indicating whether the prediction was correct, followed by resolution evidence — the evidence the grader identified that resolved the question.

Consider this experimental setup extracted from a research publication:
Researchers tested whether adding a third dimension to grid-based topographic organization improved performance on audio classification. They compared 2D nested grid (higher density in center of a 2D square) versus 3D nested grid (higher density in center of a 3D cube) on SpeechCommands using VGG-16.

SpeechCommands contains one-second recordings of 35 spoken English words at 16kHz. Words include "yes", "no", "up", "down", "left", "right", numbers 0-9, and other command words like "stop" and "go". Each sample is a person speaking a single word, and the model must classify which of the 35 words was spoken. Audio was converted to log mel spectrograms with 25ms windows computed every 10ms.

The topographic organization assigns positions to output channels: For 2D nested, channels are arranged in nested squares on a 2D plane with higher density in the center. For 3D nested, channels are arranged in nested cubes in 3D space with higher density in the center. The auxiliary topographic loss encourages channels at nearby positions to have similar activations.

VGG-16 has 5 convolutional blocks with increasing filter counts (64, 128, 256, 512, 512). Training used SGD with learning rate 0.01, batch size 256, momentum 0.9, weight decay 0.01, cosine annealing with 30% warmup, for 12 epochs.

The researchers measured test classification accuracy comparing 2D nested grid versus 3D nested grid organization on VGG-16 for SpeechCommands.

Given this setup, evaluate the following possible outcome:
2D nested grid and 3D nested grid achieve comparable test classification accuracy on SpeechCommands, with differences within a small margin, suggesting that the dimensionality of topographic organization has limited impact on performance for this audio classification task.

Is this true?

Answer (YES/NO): YES